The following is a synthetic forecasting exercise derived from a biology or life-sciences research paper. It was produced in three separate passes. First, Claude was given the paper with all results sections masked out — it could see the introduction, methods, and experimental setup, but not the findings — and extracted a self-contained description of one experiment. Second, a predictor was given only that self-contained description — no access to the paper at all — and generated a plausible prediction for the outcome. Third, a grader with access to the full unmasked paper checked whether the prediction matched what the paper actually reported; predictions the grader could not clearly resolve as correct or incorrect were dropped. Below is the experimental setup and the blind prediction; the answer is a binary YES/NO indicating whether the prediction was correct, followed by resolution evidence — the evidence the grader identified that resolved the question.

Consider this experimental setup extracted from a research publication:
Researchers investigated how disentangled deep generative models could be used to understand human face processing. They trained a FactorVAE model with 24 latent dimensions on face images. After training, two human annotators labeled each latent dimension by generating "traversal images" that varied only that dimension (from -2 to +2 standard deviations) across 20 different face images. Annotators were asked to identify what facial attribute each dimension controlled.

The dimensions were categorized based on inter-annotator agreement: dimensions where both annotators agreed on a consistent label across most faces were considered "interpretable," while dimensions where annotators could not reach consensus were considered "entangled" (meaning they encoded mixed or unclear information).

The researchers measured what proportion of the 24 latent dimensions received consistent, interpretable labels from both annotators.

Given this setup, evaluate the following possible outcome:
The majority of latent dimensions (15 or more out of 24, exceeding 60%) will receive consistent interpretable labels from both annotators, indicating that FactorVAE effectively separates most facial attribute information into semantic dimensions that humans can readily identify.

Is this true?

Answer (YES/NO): YES